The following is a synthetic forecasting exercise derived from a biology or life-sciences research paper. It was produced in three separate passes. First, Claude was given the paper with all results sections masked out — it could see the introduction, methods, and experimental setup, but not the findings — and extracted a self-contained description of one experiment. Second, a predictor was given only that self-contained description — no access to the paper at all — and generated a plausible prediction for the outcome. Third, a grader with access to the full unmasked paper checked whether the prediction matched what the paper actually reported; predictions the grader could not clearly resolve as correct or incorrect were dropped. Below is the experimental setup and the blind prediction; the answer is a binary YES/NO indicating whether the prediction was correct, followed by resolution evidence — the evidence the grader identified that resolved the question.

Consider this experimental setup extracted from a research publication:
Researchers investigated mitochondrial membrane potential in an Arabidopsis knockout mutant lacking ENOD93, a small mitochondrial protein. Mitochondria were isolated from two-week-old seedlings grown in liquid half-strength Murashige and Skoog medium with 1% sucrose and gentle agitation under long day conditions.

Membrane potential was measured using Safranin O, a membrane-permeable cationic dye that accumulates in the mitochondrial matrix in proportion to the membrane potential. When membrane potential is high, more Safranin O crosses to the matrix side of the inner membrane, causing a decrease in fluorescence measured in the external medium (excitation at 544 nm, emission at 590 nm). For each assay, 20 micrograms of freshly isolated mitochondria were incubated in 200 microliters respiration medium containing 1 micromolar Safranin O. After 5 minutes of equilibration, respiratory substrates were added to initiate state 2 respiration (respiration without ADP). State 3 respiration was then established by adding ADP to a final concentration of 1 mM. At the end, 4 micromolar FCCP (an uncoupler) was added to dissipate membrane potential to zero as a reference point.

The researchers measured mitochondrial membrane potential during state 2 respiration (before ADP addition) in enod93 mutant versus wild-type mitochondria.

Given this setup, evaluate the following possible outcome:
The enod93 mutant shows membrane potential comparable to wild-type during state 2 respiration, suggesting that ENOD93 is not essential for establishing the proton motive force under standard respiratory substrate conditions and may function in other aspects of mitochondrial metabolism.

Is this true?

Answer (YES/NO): NO